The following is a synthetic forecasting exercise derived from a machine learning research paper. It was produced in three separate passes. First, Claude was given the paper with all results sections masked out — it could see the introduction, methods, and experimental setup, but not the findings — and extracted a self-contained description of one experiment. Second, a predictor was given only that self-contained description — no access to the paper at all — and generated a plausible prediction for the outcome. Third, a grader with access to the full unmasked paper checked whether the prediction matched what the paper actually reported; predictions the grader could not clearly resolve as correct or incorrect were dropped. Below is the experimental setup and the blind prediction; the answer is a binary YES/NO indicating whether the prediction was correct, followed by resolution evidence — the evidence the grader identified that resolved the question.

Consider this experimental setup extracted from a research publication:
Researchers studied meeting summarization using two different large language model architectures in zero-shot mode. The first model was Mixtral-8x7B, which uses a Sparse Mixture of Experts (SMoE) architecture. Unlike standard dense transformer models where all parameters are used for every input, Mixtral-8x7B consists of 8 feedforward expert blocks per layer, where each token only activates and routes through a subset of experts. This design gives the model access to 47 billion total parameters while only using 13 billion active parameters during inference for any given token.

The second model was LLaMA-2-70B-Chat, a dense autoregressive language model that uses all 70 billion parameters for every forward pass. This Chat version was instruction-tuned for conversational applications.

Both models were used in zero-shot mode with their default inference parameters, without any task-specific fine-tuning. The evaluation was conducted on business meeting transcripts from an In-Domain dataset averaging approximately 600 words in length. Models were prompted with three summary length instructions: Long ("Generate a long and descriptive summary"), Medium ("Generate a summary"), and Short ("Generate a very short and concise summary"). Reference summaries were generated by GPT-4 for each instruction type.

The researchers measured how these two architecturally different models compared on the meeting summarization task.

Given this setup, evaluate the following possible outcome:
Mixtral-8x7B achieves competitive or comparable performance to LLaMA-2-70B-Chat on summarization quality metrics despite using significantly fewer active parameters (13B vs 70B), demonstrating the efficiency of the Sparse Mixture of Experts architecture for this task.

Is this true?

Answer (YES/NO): NO